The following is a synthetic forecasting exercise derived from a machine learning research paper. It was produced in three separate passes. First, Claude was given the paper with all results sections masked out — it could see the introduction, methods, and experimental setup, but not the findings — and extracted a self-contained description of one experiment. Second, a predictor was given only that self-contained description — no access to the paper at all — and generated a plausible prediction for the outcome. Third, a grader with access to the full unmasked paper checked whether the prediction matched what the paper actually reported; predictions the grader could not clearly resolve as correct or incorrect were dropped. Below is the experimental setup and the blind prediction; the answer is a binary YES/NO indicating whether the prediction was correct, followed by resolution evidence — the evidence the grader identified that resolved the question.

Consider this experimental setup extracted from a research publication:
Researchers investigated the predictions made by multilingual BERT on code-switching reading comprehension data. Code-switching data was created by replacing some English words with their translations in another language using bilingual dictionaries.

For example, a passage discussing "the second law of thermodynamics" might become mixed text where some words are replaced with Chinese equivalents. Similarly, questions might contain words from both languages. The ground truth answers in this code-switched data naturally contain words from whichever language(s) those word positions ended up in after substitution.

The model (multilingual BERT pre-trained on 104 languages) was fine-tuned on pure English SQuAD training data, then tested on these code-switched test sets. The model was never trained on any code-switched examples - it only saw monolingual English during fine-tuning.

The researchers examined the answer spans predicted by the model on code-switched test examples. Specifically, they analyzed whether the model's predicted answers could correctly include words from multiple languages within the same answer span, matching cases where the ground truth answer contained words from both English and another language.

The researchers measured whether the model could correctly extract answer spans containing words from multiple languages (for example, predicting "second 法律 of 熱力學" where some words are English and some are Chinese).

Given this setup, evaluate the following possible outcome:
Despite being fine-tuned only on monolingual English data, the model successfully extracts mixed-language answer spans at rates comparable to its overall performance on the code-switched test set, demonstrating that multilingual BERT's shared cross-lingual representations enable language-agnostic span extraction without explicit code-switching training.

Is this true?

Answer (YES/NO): NO